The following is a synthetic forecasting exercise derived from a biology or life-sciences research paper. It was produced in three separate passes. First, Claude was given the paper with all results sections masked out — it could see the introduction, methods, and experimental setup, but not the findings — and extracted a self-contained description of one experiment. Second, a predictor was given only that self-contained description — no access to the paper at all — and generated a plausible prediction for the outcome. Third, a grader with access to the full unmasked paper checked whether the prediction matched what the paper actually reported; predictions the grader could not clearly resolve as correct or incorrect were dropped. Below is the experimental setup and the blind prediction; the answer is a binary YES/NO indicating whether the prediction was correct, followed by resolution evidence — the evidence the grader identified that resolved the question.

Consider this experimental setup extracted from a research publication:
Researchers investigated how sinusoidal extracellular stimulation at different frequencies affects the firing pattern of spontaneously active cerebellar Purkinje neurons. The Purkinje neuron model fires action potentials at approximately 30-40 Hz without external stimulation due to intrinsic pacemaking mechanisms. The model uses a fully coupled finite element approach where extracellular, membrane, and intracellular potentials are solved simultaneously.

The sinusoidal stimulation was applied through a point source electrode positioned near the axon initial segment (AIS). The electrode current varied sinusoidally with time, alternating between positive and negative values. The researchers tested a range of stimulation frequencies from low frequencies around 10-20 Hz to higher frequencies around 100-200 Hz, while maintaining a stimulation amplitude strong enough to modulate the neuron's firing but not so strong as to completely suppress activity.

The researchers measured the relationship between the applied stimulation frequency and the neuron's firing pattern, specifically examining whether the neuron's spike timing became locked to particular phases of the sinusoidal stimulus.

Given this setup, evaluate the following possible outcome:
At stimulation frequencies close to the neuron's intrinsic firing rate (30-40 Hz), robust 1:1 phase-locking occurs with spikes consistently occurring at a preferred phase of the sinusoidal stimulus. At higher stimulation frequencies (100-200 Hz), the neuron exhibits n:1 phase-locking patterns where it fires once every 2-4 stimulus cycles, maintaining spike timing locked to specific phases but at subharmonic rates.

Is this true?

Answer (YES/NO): NO